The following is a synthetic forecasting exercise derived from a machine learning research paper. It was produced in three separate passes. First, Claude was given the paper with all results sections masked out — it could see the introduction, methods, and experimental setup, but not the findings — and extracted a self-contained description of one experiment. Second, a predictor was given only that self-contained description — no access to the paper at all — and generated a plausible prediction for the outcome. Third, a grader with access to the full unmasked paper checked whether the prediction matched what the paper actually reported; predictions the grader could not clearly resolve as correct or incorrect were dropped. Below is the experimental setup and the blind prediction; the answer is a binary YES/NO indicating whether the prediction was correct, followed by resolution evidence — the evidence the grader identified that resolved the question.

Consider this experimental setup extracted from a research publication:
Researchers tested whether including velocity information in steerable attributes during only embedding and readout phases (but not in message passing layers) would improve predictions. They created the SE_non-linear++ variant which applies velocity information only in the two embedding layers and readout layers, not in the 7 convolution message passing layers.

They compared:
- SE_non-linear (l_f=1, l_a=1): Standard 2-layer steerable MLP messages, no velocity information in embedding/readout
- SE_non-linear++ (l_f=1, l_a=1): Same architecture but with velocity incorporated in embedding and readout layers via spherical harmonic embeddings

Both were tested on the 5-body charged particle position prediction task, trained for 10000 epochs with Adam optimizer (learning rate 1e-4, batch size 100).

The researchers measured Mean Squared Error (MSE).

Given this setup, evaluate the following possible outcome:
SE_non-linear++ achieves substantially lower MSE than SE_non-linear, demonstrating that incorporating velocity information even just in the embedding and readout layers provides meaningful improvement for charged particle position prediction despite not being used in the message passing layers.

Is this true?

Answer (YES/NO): NO